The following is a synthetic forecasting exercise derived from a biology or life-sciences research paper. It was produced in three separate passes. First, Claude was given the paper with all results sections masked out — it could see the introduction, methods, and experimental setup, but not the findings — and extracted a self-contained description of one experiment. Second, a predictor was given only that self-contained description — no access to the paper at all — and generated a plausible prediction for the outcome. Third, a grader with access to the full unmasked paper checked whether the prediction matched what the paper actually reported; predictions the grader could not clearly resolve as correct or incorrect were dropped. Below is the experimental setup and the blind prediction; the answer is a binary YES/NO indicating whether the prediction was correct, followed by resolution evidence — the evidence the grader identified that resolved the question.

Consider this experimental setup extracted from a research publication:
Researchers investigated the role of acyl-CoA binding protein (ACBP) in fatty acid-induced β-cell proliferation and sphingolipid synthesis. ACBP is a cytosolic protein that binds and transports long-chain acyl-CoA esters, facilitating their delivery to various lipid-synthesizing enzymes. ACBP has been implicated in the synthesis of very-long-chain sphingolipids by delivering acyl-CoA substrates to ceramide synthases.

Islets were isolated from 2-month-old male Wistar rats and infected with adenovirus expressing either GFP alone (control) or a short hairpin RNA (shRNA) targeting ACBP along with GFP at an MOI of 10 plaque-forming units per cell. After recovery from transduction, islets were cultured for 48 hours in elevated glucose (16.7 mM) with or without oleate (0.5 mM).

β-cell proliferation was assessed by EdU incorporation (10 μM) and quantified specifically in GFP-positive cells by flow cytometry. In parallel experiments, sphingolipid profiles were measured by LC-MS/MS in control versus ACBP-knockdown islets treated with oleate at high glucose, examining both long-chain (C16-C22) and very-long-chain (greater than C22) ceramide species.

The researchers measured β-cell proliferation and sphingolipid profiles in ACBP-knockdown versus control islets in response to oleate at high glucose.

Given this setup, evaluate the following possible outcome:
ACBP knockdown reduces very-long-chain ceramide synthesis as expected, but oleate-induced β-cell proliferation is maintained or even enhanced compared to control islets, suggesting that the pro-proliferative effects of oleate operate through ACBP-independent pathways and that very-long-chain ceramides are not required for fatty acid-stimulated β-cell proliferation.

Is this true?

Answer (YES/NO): NO